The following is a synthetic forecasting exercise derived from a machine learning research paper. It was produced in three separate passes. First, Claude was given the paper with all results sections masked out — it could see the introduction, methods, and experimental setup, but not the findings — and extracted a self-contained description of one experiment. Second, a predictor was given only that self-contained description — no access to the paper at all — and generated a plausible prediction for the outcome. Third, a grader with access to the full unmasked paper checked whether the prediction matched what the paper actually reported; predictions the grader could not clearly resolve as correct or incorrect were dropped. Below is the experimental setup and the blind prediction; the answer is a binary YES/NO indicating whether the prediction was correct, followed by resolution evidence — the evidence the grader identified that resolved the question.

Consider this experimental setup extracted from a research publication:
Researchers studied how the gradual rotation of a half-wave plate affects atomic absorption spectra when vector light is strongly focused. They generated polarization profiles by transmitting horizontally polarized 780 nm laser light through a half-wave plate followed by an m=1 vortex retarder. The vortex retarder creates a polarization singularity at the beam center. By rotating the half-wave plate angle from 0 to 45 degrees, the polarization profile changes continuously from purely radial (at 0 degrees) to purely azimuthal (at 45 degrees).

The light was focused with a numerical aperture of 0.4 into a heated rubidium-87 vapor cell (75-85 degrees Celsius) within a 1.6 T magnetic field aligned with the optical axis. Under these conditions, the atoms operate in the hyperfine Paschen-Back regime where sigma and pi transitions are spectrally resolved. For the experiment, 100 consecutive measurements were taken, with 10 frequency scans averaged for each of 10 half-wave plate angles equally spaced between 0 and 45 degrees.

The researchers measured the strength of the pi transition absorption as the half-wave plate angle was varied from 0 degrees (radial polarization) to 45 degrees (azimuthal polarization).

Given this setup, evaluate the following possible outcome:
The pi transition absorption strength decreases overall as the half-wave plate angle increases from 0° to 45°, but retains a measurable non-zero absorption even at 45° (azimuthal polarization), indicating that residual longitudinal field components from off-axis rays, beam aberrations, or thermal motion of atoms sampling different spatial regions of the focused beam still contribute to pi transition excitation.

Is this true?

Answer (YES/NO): NO